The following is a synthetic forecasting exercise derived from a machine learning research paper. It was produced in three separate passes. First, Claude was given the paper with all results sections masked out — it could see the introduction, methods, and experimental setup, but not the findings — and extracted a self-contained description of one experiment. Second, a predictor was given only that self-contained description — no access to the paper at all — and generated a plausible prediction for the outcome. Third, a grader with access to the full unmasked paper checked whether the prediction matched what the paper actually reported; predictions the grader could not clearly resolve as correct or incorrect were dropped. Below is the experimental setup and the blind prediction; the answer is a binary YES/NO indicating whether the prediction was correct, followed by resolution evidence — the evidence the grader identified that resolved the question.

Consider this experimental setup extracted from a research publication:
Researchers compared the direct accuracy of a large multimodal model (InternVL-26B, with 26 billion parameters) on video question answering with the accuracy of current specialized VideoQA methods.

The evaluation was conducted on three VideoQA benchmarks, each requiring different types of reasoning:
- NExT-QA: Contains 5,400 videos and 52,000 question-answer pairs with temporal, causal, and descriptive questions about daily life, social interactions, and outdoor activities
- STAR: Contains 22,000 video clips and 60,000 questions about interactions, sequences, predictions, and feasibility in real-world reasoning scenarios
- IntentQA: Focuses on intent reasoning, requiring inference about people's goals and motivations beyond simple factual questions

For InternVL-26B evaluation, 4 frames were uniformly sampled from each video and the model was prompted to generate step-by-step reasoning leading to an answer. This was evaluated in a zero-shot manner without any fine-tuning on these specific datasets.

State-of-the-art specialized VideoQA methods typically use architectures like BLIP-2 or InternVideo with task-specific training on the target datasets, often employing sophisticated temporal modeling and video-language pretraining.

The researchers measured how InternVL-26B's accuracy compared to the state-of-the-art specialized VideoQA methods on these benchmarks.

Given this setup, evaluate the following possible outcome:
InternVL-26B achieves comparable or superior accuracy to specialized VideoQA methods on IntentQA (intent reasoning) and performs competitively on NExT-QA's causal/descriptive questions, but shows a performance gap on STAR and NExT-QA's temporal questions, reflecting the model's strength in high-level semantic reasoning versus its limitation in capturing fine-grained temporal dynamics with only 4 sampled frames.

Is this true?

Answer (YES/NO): NO